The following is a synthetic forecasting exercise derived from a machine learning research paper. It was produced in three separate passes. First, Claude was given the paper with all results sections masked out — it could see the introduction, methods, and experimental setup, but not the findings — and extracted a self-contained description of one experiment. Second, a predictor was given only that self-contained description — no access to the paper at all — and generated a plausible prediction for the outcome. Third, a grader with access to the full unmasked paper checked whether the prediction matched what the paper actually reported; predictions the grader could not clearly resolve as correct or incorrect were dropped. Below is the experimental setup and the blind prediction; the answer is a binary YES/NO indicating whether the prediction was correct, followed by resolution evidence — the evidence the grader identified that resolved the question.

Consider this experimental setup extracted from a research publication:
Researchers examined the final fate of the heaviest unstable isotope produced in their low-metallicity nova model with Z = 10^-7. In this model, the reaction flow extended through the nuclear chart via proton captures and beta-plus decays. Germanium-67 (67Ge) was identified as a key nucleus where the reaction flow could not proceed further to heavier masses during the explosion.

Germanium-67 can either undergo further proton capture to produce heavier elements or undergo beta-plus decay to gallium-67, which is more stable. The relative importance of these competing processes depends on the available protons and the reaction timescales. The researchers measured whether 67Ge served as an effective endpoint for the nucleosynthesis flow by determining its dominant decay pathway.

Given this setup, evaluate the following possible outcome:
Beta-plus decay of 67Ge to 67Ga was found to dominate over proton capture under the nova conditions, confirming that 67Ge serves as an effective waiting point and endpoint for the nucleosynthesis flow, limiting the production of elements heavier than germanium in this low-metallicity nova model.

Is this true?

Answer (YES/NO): YES